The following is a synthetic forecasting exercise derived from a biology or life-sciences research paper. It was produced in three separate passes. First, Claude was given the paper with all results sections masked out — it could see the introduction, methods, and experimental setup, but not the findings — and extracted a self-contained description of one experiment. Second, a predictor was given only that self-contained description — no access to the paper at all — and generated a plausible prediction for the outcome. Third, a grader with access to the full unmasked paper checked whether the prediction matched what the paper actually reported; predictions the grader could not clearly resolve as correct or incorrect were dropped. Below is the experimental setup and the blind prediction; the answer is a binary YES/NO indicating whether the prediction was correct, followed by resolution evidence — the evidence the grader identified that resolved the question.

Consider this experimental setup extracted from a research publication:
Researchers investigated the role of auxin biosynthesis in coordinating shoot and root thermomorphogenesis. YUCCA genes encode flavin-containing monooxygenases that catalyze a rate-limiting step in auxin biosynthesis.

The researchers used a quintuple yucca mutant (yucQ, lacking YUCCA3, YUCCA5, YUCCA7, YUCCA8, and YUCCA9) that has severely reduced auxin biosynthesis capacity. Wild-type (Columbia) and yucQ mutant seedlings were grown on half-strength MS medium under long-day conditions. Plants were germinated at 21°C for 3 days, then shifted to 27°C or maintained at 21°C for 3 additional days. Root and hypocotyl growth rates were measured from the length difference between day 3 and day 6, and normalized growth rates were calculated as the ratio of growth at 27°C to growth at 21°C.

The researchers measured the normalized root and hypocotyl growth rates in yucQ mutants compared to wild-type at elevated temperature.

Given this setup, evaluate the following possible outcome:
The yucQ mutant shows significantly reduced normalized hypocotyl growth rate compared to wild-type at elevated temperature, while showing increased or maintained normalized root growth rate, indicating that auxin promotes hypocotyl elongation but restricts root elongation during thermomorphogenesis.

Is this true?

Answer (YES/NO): NO